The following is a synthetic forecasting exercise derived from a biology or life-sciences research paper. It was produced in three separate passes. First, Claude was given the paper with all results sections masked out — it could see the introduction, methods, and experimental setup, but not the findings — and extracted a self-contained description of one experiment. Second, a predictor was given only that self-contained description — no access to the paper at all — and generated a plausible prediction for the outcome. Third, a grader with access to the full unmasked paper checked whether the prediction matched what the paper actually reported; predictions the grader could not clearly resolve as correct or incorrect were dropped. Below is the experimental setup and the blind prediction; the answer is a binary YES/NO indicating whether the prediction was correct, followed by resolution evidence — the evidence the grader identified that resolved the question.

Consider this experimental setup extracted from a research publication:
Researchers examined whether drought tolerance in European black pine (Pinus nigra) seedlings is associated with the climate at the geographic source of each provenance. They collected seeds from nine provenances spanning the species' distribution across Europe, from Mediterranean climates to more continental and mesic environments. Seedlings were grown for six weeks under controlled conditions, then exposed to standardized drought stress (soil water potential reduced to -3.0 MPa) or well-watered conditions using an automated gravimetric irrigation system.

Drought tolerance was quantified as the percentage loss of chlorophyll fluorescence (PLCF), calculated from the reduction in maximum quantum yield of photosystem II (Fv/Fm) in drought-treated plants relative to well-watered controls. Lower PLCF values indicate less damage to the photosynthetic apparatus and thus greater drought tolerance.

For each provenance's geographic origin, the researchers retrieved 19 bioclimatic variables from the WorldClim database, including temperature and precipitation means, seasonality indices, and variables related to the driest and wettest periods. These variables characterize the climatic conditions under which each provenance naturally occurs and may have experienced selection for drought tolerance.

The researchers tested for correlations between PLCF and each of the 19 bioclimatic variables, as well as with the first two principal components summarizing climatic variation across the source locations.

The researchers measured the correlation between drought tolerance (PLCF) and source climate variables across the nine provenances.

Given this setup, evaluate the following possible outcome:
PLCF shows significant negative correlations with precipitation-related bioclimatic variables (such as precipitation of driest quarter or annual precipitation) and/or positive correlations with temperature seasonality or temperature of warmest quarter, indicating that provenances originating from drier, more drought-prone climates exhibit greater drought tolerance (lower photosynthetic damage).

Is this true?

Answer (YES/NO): NO